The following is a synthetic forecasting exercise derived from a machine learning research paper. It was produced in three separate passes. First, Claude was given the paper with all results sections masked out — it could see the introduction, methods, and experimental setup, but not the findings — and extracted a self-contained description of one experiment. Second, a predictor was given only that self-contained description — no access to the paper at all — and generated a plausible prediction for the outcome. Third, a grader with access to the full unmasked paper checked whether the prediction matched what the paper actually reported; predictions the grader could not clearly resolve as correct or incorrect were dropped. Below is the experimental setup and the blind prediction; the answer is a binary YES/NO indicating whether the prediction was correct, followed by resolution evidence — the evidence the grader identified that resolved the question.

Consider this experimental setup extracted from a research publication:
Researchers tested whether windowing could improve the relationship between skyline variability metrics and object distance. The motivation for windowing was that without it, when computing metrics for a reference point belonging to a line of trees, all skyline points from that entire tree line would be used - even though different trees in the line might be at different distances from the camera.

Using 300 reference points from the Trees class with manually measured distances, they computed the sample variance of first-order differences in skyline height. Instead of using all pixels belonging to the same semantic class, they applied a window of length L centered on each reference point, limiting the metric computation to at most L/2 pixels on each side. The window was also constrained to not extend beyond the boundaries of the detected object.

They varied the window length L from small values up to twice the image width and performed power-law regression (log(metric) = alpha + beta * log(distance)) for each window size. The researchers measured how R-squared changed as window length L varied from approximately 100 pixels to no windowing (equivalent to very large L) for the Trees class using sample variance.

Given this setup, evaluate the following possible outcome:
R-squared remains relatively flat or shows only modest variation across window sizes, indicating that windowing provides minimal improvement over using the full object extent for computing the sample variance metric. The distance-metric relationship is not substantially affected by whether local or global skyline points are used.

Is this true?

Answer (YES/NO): NO